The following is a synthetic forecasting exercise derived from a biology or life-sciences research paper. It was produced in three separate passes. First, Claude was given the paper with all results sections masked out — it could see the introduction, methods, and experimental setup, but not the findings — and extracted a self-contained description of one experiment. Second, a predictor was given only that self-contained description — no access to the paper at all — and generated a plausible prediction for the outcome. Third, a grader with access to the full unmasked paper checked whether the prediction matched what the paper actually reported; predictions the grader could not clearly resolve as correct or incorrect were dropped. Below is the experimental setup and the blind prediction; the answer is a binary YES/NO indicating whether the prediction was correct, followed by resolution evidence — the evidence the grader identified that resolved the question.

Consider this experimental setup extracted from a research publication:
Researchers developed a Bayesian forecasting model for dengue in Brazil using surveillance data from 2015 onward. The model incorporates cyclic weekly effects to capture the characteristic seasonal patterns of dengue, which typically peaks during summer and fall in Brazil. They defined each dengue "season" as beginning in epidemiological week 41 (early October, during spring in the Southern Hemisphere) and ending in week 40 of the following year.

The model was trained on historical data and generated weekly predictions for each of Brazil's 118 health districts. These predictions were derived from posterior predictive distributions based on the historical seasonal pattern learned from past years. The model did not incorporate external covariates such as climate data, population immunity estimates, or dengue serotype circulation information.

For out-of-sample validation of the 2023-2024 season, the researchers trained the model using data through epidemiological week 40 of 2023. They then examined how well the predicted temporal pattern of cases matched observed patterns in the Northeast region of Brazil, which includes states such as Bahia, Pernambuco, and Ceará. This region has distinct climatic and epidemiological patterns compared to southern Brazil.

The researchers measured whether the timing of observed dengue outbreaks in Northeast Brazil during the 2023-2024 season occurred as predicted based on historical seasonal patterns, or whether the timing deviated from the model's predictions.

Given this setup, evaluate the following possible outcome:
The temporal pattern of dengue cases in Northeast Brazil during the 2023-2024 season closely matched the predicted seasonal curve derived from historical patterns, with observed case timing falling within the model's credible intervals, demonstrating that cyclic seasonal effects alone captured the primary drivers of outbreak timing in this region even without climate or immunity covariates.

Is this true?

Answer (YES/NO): NO